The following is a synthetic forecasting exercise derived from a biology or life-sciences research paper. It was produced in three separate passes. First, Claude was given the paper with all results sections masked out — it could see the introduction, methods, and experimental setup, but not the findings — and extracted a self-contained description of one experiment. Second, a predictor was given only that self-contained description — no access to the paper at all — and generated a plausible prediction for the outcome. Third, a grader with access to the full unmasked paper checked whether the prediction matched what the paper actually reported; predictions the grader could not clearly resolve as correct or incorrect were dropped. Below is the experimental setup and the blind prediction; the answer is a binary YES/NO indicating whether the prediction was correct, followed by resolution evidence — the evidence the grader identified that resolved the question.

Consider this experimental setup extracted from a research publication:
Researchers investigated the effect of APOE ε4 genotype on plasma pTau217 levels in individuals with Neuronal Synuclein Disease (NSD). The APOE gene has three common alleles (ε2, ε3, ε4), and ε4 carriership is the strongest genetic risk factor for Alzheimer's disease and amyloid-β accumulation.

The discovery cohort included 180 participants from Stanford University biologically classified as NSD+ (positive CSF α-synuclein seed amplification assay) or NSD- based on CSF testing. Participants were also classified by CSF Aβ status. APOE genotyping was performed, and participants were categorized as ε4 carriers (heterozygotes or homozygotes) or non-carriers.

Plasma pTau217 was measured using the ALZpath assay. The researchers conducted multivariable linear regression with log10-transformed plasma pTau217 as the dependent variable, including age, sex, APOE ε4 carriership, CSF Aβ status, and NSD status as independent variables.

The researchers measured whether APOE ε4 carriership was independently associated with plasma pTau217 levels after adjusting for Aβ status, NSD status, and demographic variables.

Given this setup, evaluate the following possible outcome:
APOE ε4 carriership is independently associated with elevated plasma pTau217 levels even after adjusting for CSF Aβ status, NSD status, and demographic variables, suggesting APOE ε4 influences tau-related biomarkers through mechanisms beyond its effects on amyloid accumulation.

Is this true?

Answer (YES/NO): NO